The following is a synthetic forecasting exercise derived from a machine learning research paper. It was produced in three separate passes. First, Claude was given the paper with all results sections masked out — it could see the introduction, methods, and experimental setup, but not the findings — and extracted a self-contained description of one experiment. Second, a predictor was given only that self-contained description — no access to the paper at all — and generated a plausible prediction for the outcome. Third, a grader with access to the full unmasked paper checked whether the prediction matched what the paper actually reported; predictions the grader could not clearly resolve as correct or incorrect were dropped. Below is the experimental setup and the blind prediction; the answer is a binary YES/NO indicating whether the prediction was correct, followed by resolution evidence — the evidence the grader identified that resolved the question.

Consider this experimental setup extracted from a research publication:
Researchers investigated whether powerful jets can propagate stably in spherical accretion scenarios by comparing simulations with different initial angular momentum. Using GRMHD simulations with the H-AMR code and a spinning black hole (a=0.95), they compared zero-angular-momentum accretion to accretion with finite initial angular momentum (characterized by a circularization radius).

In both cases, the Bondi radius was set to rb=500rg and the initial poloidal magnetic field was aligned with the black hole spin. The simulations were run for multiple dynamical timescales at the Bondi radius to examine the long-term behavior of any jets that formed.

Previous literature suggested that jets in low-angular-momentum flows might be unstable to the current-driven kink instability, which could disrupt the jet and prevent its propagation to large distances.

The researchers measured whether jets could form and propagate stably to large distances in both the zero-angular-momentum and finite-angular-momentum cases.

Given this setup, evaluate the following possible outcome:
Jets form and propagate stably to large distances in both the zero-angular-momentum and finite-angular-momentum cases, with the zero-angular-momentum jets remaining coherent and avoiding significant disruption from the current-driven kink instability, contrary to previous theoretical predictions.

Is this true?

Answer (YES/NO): NO